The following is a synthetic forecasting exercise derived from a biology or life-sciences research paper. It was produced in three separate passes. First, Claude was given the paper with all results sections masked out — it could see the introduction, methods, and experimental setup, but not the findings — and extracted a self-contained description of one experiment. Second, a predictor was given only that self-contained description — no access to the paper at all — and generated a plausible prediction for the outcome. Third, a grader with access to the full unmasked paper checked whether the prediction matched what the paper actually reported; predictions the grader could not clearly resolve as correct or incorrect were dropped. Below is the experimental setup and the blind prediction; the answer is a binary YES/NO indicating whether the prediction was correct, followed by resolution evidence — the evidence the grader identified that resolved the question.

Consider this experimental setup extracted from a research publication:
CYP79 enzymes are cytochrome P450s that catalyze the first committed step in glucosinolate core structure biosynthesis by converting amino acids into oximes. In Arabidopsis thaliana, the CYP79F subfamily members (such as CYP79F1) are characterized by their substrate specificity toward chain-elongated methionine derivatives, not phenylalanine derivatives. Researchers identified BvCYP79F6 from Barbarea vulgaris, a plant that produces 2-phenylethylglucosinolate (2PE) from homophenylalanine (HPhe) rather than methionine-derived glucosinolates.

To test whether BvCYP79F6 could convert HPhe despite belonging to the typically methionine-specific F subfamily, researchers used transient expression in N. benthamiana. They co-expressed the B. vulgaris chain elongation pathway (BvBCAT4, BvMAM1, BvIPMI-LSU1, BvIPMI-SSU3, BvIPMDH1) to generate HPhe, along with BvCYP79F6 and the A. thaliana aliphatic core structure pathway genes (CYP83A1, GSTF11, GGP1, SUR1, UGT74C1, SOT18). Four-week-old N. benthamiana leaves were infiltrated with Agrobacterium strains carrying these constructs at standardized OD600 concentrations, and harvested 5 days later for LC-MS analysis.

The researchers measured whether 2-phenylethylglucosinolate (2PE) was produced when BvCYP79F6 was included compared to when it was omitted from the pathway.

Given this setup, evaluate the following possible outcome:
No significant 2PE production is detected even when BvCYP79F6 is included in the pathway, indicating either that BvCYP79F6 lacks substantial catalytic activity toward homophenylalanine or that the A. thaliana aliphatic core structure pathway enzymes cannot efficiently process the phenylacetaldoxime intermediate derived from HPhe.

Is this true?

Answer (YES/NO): NO